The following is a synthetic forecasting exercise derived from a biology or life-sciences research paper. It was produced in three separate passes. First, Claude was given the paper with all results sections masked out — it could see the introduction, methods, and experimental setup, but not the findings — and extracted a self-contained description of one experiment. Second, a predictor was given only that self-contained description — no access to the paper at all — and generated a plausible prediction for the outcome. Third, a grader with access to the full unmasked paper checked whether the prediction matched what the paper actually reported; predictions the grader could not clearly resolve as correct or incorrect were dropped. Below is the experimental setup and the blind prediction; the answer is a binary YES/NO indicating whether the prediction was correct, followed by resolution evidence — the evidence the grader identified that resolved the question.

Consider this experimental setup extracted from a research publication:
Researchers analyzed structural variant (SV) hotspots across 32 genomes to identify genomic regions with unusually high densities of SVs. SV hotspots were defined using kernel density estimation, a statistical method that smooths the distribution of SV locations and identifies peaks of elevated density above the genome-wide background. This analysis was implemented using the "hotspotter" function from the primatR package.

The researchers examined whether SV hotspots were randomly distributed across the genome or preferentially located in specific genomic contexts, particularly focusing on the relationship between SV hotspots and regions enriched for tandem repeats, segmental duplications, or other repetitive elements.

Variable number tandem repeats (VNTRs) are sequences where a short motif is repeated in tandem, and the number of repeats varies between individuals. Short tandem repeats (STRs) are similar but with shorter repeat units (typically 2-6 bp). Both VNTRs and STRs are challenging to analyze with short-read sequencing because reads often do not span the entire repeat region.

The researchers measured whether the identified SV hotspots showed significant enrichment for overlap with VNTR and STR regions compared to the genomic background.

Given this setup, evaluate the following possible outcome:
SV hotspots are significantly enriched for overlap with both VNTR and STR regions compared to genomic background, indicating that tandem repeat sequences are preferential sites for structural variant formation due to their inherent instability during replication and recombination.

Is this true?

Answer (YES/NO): NO